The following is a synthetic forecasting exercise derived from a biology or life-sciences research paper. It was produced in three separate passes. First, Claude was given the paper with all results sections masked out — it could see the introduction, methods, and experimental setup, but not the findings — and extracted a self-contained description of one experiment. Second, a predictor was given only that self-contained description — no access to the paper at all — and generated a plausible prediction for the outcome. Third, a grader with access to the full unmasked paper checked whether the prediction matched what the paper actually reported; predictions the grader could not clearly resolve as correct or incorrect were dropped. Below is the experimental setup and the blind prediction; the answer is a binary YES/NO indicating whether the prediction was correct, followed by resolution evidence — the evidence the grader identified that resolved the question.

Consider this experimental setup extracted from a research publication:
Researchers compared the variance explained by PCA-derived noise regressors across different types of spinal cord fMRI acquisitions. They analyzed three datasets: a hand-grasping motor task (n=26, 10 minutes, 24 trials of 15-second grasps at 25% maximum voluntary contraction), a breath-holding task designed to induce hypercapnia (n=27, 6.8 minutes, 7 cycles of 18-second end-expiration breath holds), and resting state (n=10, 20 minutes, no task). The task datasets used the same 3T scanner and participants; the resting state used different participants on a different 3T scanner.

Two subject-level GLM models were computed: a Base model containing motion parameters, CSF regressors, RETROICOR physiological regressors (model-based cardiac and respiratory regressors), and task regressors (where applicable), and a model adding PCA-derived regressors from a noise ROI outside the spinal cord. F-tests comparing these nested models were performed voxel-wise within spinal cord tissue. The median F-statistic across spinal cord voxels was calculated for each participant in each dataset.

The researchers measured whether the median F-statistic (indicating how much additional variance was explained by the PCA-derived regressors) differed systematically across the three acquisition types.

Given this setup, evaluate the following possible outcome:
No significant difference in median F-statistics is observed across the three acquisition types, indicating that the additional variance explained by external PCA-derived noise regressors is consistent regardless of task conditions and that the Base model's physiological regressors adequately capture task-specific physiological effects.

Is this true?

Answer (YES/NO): NO